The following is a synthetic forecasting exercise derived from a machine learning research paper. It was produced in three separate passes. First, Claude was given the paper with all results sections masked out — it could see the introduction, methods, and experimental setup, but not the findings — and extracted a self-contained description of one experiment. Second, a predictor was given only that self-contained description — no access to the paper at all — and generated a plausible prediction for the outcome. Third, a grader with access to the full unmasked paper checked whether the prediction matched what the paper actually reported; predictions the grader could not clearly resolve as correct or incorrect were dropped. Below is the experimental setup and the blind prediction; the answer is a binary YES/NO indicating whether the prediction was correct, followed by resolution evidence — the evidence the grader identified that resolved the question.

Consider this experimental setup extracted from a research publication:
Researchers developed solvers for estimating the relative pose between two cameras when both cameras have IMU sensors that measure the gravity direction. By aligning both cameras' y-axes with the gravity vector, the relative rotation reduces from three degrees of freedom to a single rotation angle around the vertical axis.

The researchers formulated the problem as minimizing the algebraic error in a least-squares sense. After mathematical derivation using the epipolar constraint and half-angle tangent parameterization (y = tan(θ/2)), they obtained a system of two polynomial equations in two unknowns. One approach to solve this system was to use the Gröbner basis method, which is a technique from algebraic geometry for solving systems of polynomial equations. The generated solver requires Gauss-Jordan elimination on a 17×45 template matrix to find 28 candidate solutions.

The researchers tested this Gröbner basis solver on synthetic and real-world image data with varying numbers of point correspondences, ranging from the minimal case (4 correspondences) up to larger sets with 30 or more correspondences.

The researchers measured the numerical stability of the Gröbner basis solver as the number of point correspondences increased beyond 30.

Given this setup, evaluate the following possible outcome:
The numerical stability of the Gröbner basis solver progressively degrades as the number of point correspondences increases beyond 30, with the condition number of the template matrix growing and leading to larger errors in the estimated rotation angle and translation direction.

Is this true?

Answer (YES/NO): NO